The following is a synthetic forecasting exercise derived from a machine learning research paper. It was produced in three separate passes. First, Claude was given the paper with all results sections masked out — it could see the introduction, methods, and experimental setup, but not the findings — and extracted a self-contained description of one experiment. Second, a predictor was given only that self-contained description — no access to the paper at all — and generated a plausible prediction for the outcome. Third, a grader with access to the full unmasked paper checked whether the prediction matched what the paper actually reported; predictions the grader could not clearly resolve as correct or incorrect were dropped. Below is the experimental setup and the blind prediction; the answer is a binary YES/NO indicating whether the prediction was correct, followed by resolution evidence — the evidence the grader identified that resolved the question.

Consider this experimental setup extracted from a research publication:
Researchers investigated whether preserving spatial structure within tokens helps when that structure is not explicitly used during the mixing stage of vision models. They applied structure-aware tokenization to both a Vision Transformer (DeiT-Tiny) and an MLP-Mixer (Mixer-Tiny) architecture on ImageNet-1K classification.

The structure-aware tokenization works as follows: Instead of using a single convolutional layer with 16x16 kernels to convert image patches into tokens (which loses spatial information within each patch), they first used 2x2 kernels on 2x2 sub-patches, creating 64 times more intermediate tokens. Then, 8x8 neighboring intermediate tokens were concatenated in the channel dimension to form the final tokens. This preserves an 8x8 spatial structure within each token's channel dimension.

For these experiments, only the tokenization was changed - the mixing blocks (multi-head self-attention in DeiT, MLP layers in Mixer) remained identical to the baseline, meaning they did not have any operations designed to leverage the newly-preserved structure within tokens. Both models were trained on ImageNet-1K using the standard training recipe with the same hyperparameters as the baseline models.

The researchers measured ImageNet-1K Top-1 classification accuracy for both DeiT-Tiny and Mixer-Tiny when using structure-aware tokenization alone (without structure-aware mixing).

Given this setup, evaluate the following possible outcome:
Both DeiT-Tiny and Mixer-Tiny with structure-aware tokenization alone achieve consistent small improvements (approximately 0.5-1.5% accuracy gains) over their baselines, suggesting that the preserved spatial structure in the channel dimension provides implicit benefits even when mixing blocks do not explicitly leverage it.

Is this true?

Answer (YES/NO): NO